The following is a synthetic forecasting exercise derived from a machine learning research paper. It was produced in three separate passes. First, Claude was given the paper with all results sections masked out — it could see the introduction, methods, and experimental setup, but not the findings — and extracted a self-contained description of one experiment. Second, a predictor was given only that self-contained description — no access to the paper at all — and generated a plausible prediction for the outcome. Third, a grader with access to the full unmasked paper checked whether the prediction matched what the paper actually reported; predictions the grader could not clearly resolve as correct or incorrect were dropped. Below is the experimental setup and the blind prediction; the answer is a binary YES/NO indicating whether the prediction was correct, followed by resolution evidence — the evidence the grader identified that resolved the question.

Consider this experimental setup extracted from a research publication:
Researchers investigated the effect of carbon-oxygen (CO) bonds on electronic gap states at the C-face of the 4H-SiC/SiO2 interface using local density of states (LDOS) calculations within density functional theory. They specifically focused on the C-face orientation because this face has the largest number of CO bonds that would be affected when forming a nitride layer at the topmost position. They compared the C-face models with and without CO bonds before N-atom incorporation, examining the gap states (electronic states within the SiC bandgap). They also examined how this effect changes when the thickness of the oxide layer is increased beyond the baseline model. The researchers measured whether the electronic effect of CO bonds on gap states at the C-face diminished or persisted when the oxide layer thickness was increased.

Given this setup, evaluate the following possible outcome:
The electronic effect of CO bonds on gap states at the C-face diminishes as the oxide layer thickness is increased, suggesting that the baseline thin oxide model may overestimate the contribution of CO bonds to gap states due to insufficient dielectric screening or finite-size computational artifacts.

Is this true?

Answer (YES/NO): NO